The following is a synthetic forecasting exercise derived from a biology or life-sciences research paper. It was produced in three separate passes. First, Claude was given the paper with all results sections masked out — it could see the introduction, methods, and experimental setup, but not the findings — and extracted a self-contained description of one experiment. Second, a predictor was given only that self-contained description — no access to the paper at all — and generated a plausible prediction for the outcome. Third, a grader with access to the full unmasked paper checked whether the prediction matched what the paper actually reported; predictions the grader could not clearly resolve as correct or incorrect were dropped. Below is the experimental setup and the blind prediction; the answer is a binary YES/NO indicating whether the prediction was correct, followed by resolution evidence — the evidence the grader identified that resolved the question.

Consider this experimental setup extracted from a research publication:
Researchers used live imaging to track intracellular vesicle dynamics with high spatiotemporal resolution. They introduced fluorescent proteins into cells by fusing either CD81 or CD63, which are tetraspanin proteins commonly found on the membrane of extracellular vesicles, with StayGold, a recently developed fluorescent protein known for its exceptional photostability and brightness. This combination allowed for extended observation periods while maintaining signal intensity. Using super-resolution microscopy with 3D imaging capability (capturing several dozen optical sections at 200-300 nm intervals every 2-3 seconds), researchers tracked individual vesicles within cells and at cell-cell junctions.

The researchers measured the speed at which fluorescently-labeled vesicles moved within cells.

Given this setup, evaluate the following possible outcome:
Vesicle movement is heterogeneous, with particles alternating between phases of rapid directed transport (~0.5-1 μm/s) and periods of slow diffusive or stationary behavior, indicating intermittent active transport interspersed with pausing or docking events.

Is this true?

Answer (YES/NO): YES